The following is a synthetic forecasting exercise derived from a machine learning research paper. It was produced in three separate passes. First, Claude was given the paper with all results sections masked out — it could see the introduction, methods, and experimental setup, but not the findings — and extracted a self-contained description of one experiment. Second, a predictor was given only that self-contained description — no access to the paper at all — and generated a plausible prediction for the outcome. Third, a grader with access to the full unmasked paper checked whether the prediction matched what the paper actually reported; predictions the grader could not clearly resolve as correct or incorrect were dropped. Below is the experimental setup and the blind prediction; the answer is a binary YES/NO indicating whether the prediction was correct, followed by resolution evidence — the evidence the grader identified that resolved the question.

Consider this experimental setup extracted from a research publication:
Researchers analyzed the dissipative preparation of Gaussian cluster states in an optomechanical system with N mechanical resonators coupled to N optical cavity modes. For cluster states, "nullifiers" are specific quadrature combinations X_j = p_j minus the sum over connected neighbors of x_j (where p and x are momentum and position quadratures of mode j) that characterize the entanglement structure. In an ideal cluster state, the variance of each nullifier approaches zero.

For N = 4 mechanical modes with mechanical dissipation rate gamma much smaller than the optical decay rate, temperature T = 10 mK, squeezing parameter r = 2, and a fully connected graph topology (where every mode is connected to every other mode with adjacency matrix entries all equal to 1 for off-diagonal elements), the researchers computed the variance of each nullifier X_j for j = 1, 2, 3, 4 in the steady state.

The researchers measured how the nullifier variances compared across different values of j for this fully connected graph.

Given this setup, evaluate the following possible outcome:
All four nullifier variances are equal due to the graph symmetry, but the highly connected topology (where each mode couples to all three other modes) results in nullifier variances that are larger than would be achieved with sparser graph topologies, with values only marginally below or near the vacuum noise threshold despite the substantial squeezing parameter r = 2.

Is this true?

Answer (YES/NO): NO